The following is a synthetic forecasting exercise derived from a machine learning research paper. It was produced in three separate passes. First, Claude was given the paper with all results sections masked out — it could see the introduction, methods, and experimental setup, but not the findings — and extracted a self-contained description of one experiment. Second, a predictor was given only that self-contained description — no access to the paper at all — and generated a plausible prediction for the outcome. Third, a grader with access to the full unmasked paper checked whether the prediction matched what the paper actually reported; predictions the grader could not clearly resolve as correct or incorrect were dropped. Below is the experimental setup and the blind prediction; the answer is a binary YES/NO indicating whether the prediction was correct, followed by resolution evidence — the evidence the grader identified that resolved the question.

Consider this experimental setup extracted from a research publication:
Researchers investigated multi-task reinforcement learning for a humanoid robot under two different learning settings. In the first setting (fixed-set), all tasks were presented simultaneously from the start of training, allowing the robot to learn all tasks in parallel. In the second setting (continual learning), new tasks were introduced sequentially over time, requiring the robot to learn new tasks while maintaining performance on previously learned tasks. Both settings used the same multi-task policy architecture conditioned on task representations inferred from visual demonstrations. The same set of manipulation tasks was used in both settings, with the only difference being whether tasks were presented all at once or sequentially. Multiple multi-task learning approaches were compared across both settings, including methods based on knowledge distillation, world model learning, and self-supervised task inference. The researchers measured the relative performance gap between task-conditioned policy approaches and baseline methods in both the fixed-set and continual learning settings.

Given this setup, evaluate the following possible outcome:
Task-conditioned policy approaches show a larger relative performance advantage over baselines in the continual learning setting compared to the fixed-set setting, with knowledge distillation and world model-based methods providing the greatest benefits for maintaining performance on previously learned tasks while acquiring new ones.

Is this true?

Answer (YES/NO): NO